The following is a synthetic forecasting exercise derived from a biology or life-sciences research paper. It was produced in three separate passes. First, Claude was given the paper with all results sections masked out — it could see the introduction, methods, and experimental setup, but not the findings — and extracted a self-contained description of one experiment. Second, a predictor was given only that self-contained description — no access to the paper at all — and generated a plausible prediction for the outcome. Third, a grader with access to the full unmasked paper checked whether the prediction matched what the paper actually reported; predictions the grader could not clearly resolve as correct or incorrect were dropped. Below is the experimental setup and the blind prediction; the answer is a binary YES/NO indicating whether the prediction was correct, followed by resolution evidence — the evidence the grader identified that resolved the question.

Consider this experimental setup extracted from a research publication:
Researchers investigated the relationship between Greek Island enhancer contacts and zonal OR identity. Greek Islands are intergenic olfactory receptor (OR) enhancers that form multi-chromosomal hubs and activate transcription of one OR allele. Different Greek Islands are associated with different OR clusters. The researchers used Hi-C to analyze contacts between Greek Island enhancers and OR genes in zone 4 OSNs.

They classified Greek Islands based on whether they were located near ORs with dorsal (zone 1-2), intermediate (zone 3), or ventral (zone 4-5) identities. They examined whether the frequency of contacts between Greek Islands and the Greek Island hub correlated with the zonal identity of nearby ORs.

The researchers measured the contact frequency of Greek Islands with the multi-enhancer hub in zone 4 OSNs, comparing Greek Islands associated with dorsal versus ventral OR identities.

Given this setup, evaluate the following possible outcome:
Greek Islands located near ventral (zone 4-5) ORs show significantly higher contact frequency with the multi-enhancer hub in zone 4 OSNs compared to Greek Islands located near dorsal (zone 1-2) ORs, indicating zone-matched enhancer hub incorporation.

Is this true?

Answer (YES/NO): NO